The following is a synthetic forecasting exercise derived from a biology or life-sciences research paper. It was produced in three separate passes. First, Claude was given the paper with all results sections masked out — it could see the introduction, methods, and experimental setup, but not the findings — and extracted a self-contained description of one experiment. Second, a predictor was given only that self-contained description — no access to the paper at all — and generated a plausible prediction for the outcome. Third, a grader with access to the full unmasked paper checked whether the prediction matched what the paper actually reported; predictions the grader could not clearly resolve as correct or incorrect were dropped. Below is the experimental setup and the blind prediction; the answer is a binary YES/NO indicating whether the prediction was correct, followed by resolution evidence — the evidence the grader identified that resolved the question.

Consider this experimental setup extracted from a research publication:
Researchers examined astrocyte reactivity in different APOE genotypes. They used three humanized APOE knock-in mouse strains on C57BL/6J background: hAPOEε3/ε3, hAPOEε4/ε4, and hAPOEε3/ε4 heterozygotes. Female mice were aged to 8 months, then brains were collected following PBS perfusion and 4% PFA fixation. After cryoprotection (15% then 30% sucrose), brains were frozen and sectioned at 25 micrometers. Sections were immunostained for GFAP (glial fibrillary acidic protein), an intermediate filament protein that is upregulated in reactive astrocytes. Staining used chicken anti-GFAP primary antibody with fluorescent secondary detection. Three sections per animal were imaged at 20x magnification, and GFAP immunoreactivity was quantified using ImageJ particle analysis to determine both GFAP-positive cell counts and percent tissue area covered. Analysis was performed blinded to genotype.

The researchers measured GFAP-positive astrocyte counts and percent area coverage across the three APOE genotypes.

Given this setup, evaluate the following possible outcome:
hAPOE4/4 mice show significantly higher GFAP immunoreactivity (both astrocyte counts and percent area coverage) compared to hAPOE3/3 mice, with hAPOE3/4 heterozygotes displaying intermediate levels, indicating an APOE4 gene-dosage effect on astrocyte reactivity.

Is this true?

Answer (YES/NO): NO